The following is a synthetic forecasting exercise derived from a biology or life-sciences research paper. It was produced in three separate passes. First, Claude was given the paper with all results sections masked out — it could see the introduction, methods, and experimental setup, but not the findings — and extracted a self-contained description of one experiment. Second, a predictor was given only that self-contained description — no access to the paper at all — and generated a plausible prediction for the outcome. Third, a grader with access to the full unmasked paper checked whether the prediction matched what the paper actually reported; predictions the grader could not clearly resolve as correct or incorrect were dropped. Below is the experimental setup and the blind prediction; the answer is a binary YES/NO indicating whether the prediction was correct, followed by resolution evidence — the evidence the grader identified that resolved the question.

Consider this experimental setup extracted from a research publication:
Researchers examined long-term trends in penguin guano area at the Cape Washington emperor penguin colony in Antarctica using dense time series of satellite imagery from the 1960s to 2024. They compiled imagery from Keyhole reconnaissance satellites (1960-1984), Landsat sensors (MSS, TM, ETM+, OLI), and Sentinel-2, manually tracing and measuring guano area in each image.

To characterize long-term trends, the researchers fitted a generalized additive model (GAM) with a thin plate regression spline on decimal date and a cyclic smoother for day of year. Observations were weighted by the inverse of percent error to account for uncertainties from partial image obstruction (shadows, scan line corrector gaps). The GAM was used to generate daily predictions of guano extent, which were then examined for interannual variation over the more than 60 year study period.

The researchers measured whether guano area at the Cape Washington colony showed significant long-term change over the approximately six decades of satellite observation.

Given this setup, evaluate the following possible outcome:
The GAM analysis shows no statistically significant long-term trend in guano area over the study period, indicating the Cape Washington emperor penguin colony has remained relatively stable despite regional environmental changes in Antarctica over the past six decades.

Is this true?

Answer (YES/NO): YES